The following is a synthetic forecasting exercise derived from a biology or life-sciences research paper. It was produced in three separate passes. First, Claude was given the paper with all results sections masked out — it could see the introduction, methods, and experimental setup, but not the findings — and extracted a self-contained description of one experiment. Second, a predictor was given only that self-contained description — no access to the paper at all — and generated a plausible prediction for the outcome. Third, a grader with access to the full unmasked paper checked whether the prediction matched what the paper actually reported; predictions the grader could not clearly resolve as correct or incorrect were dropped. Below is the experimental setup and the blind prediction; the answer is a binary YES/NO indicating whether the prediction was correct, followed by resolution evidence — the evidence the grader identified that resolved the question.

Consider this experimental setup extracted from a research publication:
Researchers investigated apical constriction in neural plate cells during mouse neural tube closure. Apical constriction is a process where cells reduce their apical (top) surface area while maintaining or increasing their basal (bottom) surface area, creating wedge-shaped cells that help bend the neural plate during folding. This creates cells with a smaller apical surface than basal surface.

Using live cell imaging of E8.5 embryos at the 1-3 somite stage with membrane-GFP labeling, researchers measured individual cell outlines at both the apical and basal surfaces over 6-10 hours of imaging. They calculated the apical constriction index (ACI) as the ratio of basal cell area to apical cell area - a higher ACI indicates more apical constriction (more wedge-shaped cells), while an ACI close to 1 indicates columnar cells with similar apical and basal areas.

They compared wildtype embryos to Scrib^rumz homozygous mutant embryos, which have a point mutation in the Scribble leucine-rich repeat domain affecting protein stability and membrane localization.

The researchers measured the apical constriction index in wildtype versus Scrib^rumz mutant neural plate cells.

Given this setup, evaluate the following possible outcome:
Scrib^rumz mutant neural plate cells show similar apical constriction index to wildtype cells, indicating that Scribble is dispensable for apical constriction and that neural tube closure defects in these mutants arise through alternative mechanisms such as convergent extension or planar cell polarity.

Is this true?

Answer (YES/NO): NO